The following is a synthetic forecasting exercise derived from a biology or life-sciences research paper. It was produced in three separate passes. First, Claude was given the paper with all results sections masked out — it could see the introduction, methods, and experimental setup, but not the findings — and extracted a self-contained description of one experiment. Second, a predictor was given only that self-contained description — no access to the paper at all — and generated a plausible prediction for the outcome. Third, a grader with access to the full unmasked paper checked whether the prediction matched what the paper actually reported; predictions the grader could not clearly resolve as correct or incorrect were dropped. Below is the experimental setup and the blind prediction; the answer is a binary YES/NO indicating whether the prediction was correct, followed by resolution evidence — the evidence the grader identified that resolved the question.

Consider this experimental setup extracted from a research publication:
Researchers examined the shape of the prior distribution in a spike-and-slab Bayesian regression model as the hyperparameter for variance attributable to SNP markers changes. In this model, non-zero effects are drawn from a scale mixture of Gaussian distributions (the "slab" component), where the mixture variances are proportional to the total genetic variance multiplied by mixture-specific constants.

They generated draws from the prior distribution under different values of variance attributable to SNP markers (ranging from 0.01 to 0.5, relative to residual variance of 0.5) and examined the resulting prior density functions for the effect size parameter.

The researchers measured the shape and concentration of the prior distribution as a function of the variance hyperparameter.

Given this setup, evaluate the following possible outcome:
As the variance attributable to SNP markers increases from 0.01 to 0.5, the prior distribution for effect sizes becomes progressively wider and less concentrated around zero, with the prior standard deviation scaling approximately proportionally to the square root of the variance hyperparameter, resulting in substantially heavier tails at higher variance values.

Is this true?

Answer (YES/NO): NO